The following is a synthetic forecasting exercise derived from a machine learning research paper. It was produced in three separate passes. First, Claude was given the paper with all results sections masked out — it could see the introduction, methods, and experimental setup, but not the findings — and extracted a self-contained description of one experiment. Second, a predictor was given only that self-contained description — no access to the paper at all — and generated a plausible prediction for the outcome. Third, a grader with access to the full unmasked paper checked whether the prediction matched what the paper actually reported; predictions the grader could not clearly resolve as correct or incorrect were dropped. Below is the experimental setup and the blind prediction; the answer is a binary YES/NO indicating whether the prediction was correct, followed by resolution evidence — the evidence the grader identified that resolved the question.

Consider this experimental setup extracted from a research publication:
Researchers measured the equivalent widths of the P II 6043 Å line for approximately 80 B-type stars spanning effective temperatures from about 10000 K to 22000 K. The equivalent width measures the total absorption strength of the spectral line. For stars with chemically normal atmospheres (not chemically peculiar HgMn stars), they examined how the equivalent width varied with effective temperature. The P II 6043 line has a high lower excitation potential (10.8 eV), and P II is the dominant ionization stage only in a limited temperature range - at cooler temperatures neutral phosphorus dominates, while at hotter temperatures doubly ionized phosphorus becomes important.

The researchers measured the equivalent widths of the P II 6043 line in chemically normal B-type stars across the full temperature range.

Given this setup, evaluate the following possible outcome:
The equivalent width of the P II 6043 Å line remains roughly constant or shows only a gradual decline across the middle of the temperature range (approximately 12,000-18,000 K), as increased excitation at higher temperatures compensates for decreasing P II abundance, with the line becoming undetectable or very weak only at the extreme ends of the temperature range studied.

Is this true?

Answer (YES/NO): NO